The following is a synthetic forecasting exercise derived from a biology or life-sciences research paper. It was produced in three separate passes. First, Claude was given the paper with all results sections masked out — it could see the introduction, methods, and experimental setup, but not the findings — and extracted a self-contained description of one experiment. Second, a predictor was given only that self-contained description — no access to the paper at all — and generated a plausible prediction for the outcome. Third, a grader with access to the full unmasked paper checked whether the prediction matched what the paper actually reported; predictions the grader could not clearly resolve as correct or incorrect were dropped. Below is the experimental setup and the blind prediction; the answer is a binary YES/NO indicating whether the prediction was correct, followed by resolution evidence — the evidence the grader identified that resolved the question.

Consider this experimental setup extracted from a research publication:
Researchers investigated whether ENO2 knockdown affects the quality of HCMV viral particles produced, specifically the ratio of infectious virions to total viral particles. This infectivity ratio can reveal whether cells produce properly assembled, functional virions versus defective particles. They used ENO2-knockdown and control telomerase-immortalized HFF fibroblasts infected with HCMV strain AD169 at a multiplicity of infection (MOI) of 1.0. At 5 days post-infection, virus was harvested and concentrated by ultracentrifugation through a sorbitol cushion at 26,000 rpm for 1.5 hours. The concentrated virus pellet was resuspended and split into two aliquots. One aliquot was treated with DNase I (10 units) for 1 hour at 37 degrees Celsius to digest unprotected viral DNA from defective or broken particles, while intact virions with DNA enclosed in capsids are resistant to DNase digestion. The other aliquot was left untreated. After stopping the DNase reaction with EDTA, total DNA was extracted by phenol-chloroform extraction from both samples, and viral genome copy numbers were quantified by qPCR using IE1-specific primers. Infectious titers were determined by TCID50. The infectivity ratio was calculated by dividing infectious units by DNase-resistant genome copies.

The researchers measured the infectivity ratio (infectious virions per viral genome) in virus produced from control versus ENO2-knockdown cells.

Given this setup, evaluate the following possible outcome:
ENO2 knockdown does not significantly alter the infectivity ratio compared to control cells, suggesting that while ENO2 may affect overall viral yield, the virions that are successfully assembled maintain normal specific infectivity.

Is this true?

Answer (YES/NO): NO